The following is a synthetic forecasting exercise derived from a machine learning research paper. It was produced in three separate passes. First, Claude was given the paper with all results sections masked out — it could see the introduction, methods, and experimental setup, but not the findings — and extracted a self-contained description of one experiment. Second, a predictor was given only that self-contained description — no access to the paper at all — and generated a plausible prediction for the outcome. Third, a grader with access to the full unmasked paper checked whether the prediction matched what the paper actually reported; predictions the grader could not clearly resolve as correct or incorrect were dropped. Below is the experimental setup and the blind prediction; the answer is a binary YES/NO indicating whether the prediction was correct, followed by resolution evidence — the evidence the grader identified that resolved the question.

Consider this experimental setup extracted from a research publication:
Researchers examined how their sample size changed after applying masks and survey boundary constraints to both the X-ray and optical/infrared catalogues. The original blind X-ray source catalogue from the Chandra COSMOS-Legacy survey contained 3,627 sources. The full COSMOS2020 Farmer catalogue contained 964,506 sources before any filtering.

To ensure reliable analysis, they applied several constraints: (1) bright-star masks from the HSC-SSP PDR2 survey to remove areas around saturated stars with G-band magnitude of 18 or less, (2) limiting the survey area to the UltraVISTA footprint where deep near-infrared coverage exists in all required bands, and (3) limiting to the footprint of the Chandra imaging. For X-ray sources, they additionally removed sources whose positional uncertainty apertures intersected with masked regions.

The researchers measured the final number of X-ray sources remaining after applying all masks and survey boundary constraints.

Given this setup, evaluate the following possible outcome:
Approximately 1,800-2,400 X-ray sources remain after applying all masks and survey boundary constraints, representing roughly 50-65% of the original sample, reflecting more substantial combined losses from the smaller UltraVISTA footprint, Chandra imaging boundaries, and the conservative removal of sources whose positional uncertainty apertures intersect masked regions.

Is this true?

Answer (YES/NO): NO